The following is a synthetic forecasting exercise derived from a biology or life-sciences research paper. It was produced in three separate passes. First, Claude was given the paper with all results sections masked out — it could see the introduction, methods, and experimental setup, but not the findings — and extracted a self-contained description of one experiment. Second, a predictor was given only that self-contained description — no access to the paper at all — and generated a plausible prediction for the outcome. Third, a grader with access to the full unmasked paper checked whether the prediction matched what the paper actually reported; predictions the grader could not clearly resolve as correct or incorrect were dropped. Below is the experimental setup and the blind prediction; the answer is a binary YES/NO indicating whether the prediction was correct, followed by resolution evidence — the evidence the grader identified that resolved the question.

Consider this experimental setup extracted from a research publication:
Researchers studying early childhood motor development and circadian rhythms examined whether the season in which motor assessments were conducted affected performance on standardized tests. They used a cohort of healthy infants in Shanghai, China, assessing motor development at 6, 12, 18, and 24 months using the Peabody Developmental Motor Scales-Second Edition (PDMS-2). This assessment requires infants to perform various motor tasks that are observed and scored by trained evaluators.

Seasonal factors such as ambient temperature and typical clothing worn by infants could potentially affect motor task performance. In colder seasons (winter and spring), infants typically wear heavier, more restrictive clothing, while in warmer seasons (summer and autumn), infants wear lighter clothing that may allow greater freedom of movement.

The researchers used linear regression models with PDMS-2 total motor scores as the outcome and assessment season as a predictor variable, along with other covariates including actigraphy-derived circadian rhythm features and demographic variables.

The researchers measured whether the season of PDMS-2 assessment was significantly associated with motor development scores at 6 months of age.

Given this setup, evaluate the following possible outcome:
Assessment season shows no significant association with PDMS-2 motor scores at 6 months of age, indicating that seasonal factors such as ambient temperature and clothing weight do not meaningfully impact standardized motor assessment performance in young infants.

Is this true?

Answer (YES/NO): NO